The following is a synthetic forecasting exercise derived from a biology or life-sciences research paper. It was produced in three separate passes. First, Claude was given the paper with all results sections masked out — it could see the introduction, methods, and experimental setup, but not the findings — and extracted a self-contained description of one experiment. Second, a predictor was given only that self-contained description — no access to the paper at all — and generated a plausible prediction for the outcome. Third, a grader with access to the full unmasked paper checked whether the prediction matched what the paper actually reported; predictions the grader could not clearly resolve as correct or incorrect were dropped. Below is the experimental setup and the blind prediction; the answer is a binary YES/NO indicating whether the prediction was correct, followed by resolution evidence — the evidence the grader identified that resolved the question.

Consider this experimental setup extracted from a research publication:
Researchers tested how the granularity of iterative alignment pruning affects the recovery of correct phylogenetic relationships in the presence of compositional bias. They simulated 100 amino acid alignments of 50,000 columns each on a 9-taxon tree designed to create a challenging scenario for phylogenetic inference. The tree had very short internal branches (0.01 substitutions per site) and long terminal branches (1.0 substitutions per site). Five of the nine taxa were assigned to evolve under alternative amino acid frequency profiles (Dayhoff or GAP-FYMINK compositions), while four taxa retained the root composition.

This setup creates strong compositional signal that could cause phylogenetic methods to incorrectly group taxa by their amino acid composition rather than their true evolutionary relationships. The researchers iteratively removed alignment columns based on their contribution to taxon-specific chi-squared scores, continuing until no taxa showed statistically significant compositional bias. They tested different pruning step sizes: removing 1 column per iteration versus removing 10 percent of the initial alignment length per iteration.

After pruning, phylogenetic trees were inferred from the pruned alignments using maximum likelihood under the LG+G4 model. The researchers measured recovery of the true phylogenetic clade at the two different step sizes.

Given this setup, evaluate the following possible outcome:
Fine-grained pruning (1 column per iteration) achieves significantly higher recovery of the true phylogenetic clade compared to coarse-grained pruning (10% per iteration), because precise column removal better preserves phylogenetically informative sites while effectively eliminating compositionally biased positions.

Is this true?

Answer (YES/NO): YES